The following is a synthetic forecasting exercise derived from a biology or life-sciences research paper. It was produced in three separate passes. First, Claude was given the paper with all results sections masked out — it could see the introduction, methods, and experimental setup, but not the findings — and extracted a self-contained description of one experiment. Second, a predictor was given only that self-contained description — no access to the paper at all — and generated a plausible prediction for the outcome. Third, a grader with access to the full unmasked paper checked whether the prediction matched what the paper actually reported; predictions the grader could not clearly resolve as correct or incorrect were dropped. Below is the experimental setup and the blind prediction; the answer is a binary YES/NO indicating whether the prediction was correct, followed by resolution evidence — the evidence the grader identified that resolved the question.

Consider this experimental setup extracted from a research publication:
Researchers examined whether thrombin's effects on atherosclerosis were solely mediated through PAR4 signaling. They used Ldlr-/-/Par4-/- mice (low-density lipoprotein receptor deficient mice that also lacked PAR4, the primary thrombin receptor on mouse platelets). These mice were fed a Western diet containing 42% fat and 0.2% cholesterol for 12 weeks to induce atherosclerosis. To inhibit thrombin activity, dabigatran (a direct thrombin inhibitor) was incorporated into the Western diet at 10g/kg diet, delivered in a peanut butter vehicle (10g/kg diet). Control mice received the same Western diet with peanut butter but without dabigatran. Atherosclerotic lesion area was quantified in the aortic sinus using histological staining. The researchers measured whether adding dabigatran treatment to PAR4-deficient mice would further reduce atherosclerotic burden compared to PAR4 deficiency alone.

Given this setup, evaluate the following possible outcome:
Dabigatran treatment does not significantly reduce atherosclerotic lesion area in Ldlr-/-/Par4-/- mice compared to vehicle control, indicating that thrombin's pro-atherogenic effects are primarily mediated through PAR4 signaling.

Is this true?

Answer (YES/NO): YES